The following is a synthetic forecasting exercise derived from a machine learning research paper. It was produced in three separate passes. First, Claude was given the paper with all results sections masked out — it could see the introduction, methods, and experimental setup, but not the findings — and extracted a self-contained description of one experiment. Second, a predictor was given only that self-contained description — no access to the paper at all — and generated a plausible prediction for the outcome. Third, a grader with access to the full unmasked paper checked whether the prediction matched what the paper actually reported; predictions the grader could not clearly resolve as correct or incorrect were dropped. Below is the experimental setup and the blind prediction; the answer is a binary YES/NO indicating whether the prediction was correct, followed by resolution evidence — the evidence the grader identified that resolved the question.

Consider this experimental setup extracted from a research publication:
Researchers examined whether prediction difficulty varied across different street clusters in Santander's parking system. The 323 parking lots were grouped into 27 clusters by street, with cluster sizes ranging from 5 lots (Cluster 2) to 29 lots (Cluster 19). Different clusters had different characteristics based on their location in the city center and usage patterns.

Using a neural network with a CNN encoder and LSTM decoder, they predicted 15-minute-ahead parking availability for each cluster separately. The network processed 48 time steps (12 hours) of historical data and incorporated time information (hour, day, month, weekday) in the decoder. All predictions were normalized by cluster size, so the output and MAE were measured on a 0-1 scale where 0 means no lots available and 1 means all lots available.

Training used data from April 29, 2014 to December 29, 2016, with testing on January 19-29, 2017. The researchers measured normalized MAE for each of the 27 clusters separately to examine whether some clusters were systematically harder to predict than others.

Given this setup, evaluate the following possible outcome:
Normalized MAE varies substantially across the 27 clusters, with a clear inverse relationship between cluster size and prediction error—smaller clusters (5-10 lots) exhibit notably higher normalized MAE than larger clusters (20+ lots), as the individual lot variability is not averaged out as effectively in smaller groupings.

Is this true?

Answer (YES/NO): NO